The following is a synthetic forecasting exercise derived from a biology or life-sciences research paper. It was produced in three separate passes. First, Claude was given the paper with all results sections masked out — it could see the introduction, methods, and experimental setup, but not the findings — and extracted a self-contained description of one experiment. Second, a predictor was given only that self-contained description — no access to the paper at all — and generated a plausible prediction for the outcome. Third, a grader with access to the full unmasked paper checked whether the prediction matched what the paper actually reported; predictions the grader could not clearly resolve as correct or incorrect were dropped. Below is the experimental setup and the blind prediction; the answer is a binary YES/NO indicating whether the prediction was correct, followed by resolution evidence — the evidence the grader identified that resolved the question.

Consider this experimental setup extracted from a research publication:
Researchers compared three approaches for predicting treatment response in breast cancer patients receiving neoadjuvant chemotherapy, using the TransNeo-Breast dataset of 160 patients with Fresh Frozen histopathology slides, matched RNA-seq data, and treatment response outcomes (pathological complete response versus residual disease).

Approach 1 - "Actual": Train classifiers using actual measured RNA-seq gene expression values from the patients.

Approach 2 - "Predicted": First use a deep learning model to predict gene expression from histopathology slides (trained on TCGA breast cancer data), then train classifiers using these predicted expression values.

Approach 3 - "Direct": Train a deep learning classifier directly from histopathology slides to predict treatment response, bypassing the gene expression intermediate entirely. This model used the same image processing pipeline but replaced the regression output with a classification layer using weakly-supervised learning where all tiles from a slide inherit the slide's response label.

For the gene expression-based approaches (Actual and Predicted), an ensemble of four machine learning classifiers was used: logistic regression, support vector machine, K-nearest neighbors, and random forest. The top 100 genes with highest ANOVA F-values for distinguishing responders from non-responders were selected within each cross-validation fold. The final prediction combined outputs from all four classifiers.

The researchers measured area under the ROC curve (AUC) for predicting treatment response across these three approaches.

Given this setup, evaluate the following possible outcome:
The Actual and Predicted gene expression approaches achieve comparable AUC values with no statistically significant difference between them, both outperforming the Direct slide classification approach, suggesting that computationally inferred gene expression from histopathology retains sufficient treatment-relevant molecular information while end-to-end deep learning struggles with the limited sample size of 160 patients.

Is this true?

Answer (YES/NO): NO